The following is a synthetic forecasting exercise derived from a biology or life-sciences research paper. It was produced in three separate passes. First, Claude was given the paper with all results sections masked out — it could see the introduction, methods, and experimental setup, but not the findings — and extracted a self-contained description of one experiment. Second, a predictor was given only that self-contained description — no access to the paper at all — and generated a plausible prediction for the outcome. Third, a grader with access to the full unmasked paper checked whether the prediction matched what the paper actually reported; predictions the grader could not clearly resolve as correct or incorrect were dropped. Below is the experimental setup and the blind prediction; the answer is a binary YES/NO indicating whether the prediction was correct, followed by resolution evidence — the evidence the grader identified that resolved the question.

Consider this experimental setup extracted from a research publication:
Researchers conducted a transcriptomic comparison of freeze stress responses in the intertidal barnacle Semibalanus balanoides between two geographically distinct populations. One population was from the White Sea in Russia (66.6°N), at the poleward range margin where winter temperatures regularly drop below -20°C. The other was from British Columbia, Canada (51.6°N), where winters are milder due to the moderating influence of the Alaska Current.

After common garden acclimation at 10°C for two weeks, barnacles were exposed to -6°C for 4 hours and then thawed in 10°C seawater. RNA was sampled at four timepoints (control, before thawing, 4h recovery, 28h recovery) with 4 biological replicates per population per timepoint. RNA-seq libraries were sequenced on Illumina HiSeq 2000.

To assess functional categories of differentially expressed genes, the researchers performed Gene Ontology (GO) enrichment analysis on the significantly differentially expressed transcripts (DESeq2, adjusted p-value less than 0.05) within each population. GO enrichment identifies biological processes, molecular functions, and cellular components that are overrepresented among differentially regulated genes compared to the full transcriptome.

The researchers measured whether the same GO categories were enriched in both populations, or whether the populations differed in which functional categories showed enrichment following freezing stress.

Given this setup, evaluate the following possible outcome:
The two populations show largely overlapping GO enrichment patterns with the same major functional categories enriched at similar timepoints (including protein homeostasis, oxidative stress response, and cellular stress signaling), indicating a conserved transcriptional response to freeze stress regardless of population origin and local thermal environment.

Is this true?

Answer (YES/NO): NO